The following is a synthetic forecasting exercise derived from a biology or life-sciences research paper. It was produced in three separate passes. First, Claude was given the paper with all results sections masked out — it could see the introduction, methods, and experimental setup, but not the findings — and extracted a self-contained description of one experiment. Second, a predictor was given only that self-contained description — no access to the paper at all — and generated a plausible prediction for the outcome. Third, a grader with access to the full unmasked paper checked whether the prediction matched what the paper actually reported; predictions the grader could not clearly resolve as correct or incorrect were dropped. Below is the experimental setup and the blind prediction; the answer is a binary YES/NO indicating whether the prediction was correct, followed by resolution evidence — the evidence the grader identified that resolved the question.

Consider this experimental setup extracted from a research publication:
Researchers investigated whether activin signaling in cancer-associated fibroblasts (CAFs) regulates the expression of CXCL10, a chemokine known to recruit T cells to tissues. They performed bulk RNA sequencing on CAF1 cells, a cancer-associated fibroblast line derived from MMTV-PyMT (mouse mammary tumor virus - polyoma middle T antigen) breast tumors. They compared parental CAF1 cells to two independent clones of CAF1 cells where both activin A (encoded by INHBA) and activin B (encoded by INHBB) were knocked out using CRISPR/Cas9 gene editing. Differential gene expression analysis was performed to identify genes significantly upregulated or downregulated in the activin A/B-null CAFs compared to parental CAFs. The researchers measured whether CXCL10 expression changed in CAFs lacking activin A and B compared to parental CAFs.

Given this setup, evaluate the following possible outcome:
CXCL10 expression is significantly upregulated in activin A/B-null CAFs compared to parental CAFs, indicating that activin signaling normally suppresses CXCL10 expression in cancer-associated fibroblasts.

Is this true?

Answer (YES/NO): YES